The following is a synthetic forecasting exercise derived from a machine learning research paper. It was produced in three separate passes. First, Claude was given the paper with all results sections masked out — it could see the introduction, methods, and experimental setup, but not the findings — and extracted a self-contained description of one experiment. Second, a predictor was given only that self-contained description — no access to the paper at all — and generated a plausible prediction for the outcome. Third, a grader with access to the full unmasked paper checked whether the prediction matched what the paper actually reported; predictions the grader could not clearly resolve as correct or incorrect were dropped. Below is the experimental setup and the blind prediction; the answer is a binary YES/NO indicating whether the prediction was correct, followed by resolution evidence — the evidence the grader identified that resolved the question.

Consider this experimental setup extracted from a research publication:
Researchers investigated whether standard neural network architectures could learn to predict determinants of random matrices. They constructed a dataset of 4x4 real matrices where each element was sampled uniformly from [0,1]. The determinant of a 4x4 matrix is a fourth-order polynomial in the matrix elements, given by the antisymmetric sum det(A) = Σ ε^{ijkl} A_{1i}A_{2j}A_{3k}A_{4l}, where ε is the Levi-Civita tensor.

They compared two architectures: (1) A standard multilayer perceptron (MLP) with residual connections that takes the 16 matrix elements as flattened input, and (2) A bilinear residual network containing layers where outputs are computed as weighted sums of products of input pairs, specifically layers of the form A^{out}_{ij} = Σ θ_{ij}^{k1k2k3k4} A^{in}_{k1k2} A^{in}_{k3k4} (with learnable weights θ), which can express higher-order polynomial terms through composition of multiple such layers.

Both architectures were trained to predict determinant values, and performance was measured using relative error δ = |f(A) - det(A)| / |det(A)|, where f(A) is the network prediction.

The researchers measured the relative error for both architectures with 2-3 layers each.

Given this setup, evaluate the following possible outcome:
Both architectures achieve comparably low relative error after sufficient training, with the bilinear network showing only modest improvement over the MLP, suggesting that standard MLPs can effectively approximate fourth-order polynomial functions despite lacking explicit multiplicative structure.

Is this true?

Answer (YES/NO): NO